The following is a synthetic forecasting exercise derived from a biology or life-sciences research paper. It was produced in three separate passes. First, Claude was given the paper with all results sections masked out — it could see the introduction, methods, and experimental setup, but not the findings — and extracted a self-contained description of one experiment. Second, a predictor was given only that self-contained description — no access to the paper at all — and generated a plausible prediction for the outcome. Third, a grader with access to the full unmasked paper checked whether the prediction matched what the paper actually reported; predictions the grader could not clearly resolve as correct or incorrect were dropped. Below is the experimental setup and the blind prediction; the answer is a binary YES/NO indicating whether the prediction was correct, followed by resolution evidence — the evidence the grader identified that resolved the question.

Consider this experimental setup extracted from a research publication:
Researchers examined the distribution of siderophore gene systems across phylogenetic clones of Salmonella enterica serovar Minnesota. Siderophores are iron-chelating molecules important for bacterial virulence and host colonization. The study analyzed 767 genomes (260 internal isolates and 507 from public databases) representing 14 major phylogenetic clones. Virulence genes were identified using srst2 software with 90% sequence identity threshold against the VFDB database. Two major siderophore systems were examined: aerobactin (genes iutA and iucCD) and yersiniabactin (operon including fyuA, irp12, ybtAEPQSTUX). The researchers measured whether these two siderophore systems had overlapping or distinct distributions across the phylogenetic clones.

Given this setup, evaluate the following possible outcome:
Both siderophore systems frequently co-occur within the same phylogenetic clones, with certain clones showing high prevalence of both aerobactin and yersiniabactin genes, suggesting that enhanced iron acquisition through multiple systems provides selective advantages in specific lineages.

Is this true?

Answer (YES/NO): NO